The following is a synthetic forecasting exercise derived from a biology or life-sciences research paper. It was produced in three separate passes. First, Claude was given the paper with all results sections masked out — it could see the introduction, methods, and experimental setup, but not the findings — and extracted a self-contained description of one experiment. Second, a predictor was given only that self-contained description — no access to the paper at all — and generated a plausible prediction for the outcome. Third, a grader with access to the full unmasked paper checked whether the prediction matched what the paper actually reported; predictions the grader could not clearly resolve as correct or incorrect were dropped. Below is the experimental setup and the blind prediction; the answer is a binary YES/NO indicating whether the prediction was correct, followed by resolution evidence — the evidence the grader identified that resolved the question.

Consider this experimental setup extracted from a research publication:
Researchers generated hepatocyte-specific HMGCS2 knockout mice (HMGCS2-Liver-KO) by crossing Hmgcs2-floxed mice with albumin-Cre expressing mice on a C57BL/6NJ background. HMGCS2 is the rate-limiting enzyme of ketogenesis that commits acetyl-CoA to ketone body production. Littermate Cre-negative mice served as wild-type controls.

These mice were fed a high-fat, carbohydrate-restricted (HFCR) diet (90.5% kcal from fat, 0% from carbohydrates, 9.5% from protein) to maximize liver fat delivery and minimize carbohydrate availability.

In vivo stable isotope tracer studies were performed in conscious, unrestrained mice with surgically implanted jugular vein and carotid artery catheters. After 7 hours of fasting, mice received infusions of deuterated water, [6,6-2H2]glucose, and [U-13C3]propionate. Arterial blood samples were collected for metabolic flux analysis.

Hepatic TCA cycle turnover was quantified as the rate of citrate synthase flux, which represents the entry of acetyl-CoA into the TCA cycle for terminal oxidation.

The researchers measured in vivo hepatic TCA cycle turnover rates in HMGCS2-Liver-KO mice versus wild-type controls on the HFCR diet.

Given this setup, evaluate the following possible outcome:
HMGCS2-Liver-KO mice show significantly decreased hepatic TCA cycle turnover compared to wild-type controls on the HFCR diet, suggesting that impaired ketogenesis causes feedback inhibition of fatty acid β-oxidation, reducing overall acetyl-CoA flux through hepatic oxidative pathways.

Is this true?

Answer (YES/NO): NO